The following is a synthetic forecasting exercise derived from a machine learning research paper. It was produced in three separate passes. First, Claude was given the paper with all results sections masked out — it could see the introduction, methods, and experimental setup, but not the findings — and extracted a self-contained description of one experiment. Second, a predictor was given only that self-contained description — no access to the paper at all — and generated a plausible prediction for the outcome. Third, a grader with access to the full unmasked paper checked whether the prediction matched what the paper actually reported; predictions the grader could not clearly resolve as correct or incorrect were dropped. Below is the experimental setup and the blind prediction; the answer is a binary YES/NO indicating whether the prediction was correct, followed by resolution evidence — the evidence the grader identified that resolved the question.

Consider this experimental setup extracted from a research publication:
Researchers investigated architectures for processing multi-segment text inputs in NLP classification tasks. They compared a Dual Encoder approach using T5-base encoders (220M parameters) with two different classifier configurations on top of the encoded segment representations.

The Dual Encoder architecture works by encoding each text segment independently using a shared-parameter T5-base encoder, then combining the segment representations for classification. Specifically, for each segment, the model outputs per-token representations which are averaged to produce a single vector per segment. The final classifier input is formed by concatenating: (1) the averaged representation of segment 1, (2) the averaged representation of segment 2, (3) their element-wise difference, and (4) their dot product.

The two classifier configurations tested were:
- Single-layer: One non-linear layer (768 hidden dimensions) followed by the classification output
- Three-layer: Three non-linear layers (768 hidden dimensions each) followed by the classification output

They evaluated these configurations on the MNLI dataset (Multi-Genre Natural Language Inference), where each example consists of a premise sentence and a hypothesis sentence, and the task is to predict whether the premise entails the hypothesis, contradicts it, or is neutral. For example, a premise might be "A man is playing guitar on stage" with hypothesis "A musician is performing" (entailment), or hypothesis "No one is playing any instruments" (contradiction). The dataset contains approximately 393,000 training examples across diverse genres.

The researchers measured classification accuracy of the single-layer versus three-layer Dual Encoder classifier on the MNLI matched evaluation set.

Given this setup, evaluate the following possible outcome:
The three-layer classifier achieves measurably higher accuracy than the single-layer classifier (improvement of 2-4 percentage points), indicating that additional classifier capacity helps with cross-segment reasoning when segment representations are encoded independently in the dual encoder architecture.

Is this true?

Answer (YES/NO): NO